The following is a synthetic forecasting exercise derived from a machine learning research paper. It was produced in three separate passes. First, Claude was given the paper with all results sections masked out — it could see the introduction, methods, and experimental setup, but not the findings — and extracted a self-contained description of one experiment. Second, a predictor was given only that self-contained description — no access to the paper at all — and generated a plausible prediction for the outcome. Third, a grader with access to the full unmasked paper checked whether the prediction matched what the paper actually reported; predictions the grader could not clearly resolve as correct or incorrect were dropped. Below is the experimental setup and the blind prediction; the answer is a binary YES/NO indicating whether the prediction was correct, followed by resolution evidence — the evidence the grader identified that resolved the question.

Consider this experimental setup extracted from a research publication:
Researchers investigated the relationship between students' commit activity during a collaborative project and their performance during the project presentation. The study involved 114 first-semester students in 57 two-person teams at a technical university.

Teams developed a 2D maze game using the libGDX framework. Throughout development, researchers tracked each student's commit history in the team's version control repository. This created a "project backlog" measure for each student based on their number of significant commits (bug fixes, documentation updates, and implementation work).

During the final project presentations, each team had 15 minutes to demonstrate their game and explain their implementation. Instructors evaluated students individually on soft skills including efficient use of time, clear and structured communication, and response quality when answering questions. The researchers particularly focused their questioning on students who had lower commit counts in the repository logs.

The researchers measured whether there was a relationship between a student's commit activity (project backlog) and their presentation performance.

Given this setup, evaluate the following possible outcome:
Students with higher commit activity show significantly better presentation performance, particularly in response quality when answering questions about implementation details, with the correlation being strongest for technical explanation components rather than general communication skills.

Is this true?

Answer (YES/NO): NO